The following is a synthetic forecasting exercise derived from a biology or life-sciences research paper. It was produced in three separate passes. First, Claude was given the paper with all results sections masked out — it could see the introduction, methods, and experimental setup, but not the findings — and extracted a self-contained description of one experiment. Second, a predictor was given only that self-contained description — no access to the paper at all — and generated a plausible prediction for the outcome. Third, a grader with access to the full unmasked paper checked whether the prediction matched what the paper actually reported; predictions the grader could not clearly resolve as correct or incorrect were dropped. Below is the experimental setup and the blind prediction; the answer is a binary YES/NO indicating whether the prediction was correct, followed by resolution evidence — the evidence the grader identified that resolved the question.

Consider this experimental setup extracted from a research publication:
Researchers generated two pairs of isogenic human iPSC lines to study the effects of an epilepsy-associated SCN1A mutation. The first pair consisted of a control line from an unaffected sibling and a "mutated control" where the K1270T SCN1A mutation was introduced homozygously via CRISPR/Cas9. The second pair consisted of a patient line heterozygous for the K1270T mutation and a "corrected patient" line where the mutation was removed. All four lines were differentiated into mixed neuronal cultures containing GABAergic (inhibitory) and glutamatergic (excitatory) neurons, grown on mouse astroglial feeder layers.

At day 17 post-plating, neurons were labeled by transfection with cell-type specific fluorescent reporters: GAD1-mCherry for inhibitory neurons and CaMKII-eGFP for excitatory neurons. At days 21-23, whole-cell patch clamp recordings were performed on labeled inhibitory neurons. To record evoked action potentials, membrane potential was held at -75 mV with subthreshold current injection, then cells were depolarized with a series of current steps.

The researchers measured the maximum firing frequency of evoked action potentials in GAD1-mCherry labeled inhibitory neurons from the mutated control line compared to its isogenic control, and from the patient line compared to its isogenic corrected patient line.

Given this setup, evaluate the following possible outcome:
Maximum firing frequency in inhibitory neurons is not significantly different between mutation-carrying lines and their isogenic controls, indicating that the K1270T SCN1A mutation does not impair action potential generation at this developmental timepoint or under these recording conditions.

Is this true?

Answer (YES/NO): NO